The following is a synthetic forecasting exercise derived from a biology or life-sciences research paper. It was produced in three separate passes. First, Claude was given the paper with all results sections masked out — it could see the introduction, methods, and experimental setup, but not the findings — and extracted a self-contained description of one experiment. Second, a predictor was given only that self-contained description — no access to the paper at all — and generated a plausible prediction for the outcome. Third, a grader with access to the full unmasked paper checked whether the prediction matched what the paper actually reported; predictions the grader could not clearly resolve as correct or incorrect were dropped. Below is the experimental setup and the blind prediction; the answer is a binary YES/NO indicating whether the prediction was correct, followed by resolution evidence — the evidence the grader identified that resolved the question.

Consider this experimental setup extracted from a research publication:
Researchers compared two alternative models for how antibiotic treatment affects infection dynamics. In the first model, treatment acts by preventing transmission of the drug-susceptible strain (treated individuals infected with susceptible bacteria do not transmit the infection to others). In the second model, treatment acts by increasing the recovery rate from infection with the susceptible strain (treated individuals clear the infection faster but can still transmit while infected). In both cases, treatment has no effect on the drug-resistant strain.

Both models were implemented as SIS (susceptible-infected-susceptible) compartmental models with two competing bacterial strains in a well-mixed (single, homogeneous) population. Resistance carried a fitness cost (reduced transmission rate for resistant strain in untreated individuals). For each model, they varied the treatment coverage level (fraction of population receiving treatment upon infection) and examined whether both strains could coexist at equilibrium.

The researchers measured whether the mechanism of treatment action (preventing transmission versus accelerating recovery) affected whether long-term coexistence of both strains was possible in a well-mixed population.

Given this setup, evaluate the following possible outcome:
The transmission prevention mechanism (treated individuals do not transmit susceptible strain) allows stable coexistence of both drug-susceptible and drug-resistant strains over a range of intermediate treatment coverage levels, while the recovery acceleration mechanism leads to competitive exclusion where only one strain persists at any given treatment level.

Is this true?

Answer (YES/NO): NO